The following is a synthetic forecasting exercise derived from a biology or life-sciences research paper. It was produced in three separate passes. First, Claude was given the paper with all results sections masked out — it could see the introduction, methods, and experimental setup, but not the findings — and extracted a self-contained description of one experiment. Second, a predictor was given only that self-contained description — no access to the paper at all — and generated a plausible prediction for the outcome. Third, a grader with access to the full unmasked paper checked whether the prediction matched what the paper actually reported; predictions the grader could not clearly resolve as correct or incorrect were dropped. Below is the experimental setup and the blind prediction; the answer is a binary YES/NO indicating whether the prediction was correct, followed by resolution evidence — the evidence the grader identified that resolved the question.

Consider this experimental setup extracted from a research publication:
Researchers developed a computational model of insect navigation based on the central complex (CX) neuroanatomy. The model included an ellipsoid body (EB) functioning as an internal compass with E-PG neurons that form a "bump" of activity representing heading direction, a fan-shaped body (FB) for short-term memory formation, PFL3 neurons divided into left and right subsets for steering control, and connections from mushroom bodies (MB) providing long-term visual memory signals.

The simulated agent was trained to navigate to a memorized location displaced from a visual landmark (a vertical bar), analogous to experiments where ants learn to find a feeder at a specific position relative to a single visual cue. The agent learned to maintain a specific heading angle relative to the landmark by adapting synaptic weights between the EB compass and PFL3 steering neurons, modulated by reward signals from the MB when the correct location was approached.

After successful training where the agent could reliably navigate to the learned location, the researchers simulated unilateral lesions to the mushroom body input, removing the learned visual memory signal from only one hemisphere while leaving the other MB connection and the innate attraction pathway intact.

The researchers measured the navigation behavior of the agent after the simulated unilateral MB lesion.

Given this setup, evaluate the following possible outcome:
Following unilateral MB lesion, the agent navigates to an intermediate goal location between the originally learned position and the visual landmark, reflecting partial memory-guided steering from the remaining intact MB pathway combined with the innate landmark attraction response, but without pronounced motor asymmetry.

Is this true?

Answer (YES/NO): NO